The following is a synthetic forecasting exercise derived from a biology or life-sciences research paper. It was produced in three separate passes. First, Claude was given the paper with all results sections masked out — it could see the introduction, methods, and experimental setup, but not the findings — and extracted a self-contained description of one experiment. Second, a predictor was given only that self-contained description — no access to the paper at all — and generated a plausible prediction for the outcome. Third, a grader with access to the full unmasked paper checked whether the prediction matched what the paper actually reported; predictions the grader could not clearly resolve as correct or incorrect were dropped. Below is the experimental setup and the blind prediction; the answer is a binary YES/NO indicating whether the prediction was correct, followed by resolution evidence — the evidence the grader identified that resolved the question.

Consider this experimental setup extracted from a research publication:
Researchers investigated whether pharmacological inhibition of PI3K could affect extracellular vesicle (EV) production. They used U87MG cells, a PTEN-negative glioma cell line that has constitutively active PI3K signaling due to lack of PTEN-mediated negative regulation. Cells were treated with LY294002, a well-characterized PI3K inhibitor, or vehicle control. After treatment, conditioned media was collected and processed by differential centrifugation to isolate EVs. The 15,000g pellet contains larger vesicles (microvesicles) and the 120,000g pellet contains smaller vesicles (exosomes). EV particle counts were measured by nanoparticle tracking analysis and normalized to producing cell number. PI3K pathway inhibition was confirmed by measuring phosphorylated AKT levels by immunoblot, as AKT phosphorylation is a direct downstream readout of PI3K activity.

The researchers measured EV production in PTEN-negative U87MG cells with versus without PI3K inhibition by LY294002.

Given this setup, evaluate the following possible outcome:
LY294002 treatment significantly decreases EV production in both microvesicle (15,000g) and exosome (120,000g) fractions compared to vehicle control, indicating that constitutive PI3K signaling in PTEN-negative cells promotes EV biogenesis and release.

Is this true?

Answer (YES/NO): YES